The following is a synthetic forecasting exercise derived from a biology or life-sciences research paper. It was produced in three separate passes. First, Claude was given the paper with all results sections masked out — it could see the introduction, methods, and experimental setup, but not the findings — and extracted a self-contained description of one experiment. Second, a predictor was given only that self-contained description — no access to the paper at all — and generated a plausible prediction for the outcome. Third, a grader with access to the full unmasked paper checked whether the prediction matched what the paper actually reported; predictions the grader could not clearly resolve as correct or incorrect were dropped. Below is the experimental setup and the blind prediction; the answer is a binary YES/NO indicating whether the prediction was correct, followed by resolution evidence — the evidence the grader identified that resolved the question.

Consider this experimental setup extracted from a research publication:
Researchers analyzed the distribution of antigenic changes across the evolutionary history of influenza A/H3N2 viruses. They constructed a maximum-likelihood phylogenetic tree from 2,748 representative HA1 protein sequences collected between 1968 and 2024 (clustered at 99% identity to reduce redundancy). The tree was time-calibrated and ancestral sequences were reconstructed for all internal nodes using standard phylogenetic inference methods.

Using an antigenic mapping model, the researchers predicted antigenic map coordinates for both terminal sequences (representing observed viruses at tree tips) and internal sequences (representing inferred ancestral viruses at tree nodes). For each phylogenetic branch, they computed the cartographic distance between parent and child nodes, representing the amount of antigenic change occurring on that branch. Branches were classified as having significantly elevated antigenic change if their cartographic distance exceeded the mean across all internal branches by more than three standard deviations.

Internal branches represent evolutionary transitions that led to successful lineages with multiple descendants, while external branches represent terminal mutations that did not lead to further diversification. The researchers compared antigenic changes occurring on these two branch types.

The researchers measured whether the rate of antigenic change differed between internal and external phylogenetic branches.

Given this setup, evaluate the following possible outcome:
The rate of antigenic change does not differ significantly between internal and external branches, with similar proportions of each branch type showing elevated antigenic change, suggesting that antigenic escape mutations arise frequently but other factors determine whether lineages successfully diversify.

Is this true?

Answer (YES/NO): NO